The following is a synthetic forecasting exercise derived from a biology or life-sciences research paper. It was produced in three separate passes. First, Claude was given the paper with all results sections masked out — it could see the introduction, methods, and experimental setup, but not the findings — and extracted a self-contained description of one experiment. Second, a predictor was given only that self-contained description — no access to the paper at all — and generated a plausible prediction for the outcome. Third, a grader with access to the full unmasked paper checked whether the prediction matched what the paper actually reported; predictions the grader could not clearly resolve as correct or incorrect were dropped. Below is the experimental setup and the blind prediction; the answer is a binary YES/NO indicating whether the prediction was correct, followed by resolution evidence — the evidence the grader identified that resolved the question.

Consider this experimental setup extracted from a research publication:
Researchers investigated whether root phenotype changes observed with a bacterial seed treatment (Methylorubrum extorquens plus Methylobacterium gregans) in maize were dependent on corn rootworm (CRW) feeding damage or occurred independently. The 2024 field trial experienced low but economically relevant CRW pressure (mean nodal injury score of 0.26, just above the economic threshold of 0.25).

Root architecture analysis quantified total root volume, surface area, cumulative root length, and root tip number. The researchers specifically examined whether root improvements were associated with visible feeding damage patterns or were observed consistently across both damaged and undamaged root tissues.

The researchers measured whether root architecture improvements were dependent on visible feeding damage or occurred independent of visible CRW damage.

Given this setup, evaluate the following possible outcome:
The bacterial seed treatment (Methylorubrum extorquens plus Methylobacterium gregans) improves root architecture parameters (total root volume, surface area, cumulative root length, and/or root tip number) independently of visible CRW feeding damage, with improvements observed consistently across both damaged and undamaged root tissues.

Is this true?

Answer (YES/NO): YES